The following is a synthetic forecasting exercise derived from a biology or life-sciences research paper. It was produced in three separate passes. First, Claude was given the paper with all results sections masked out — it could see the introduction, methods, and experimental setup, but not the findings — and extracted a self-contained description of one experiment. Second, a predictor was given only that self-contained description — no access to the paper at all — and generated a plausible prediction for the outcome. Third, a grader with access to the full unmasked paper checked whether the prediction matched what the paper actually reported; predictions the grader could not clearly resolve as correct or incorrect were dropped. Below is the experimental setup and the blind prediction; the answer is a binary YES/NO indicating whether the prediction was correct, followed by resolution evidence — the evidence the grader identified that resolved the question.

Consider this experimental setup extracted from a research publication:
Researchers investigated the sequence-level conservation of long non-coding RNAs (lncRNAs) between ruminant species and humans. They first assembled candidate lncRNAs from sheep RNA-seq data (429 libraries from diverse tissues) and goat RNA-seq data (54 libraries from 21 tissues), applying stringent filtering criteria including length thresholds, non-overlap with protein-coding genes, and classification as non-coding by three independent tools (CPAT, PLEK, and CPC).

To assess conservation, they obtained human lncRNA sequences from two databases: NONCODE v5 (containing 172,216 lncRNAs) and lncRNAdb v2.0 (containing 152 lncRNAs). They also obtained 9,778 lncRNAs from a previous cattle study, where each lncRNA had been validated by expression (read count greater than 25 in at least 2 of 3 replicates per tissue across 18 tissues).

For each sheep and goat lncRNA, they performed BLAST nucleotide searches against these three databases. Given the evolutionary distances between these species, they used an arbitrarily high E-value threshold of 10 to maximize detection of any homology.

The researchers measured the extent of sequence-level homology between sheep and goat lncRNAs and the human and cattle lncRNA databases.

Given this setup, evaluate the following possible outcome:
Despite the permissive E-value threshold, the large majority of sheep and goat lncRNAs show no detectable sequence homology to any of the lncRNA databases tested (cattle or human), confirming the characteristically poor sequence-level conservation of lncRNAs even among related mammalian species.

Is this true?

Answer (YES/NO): NO